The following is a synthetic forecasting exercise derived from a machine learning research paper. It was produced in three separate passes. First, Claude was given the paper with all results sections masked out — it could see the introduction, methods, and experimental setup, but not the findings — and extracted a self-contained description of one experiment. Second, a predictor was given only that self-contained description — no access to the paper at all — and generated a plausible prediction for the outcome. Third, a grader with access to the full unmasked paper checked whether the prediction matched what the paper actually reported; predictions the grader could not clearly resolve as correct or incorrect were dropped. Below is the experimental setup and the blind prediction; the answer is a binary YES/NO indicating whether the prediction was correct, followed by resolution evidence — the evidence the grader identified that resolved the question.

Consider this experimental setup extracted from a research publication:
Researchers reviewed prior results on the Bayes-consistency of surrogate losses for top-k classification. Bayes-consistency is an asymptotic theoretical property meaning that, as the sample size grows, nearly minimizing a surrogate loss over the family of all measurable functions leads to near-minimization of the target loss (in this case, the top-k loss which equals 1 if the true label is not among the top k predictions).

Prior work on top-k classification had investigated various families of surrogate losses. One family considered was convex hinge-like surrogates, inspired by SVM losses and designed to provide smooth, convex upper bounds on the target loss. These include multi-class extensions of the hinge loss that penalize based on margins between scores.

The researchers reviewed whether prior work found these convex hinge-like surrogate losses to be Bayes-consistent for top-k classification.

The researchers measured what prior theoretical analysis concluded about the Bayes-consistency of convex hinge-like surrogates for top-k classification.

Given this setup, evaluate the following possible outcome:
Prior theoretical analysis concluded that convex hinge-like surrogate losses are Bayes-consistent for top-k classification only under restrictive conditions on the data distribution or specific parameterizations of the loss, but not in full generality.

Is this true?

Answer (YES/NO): NO